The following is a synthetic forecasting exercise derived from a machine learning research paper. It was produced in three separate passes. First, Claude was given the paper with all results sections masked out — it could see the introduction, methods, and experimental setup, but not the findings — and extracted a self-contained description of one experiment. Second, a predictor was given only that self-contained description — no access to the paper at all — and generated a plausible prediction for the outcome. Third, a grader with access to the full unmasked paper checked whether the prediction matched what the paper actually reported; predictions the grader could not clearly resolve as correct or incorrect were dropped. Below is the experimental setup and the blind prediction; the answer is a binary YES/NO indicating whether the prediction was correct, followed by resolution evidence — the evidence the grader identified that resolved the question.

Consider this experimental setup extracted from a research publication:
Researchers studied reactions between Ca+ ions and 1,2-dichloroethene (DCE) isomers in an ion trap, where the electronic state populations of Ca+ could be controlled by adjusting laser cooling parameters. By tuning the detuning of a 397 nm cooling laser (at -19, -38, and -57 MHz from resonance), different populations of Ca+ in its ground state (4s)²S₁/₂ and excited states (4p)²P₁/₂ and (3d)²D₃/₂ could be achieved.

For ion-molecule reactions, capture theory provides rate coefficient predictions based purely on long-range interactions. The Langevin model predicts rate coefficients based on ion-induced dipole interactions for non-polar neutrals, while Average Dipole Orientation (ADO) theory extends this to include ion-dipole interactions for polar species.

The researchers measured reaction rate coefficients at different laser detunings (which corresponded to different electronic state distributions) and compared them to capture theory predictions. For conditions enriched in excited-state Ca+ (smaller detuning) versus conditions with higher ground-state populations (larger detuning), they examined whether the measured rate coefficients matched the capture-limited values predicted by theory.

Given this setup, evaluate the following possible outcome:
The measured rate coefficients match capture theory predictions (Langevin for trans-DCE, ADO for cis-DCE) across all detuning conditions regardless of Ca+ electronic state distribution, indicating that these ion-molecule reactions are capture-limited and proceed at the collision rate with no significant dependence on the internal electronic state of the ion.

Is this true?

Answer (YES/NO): NO